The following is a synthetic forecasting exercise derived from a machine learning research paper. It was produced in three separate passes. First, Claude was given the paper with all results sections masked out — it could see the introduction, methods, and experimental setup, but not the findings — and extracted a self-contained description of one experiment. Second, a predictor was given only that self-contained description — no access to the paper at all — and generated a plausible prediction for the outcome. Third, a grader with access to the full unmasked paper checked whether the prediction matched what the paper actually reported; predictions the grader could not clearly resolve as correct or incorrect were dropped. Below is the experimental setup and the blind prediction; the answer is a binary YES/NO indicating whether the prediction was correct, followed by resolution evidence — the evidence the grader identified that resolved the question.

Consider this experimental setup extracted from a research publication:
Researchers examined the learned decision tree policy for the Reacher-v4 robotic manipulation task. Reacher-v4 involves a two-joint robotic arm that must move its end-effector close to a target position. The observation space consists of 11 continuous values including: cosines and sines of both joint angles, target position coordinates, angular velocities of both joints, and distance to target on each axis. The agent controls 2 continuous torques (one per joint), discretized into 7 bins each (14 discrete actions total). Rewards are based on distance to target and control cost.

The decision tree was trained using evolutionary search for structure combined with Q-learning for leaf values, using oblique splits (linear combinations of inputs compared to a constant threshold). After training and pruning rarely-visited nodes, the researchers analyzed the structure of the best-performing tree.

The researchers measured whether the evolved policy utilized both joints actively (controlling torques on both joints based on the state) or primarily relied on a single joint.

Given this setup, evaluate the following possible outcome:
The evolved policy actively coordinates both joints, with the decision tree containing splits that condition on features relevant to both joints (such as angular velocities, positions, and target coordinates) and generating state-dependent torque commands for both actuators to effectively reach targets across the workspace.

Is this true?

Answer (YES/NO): NO